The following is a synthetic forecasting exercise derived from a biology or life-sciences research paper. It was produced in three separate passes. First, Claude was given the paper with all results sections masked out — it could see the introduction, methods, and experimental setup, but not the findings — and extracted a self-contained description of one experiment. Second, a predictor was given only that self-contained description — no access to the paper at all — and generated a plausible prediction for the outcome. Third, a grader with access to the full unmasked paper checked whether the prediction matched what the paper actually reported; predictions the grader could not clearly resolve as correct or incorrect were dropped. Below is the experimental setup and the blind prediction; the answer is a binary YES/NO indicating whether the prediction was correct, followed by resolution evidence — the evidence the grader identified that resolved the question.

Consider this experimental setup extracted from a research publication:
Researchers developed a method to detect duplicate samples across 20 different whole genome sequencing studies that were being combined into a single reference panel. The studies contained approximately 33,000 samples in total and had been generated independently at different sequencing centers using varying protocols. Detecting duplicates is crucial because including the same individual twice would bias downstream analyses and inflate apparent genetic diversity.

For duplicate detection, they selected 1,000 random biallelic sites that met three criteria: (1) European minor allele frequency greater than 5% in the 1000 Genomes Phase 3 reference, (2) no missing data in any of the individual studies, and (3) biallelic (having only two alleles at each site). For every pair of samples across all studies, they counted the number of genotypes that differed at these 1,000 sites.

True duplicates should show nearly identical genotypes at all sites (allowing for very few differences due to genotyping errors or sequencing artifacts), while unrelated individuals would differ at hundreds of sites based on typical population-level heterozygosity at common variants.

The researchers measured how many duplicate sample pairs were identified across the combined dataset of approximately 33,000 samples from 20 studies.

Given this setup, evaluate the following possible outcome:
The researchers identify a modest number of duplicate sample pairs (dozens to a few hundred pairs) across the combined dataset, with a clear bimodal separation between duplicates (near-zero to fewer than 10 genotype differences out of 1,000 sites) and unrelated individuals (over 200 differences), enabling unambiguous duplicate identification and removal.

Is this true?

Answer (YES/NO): YES